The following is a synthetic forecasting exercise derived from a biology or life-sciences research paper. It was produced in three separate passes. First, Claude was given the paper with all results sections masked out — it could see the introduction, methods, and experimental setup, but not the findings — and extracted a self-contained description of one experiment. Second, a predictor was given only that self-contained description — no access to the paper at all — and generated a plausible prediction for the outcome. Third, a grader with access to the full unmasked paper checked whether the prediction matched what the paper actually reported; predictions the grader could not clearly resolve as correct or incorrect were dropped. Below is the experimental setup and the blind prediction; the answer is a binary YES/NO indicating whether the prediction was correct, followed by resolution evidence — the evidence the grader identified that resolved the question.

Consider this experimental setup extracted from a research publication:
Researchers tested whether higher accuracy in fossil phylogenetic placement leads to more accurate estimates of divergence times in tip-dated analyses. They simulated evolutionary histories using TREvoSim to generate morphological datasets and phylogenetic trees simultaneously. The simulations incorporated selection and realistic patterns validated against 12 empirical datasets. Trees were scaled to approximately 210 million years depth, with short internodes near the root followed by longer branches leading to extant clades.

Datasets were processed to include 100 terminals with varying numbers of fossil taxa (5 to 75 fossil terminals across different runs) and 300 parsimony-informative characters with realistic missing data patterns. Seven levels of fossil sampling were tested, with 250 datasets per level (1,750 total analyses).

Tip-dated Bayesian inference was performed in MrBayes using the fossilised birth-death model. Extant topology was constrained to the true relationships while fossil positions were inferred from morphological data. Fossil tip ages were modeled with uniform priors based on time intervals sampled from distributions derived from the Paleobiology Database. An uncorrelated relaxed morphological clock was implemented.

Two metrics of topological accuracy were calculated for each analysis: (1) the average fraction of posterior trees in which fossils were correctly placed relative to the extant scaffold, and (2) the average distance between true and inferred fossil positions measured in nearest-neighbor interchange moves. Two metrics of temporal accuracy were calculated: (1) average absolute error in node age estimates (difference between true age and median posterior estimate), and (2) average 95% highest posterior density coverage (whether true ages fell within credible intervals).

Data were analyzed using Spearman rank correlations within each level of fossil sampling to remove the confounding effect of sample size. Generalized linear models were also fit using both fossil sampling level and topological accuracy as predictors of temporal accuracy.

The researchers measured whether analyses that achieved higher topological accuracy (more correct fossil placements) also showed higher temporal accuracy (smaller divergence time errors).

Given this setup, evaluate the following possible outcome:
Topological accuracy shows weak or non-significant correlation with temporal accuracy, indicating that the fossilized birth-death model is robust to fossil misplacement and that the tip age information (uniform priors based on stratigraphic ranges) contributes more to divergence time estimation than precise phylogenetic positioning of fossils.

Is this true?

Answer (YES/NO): YES